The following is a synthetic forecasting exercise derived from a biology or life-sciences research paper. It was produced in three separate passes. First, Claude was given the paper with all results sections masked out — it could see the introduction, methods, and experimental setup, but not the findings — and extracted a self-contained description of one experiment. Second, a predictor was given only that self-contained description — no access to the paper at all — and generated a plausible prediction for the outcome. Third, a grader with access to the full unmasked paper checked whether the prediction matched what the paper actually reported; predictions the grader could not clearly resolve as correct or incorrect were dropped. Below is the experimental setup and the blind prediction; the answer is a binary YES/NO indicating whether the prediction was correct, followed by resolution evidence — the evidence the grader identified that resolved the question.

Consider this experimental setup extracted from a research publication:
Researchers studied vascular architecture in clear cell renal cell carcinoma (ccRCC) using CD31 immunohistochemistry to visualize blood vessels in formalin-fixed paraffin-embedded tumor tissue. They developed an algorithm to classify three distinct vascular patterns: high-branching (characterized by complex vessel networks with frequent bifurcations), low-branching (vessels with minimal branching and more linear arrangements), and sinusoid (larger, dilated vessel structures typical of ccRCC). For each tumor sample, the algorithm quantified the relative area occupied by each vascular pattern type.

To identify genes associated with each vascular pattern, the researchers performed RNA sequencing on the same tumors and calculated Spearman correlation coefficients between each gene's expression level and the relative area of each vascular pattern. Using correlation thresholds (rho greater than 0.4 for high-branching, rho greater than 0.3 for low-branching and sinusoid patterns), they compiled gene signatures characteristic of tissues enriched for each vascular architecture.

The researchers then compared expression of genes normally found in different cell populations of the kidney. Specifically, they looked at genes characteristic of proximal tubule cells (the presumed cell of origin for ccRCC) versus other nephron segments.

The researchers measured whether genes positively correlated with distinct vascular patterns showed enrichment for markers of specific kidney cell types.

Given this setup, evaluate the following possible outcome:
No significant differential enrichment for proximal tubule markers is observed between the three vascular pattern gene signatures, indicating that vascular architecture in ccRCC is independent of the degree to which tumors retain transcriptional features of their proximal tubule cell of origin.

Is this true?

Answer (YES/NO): NO